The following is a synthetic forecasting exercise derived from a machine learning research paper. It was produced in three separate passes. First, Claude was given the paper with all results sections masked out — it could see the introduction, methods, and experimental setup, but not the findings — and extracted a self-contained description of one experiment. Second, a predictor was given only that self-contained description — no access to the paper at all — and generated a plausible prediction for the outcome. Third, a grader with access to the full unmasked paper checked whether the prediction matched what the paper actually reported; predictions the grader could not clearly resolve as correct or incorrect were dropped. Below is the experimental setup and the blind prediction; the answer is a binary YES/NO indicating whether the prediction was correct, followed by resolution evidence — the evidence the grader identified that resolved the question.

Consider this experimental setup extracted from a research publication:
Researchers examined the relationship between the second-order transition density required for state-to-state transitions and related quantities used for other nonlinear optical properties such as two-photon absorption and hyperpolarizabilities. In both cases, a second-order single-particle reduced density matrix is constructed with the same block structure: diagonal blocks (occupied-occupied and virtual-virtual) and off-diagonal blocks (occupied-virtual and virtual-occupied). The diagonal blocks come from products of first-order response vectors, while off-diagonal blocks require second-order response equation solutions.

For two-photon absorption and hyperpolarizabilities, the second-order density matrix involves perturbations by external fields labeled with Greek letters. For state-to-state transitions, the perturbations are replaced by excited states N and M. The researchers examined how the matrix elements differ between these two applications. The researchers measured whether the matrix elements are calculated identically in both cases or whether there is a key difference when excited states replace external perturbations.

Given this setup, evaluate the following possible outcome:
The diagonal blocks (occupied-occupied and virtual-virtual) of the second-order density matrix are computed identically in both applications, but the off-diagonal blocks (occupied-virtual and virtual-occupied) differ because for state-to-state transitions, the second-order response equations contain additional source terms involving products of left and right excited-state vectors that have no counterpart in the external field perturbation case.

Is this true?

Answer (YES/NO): NO